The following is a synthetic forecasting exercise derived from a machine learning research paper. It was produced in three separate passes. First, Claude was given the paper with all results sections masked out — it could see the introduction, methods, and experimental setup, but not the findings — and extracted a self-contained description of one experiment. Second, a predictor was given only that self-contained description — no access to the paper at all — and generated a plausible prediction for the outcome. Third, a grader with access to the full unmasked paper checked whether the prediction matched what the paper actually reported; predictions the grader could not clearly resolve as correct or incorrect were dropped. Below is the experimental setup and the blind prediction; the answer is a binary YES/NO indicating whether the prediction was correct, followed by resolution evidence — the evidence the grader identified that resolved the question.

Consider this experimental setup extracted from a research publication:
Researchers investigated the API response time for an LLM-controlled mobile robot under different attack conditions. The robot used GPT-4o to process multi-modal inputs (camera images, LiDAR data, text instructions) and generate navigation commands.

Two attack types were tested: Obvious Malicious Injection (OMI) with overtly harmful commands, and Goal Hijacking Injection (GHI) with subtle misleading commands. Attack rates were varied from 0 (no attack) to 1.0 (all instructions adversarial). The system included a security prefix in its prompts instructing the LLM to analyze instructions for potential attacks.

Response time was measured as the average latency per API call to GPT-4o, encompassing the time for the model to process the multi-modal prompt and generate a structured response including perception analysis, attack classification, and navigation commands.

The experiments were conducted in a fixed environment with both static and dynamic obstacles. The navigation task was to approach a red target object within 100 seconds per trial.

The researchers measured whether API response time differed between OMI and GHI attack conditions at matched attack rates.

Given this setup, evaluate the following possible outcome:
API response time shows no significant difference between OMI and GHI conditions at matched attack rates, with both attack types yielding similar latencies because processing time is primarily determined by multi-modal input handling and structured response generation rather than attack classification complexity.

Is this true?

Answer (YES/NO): NO